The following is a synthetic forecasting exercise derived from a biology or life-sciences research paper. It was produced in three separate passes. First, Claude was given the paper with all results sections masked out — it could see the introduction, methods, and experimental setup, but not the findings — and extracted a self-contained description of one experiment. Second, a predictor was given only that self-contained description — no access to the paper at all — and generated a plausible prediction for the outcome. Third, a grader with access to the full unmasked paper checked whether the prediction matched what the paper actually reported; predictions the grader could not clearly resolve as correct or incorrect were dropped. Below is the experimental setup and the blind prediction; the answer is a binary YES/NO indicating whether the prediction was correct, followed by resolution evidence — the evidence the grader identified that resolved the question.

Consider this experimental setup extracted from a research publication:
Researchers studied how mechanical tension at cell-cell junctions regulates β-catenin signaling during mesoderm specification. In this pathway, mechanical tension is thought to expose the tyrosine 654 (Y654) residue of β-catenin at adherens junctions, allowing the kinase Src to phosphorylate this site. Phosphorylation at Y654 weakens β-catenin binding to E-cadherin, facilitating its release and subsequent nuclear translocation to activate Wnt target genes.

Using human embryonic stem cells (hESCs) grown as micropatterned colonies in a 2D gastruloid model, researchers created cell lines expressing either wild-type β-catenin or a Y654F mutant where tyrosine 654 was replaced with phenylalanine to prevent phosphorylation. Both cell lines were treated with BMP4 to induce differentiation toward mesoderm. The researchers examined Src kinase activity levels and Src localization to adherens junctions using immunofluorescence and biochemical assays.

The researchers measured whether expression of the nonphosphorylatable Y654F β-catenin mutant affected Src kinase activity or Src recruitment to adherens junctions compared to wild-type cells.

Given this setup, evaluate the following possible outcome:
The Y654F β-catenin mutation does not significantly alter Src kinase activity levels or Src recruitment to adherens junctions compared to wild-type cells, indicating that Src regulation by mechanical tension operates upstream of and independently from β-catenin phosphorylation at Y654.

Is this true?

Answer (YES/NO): YES